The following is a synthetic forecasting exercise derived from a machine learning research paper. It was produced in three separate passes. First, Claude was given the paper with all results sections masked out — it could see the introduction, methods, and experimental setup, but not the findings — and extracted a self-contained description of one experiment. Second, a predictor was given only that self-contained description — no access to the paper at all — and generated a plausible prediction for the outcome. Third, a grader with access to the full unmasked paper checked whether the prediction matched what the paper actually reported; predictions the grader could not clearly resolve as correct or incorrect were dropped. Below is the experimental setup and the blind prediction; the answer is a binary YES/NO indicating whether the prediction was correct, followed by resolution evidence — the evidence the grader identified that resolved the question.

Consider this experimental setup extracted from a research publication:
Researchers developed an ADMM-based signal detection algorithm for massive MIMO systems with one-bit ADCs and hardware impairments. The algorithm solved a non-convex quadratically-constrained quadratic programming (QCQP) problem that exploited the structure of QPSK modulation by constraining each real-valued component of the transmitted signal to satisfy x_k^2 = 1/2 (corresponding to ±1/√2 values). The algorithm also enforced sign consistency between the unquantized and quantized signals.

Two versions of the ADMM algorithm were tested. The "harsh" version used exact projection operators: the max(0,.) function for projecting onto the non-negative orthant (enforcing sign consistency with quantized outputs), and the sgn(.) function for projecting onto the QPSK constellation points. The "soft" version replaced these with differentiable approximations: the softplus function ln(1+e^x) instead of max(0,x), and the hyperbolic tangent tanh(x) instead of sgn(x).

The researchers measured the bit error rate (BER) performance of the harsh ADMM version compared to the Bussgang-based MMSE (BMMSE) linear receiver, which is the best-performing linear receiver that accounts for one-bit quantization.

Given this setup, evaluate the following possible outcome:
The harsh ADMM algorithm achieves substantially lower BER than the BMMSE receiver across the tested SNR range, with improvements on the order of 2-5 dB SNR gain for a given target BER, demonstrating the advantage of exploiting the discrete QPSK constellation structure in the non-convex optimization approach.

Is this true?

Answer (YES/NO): NO